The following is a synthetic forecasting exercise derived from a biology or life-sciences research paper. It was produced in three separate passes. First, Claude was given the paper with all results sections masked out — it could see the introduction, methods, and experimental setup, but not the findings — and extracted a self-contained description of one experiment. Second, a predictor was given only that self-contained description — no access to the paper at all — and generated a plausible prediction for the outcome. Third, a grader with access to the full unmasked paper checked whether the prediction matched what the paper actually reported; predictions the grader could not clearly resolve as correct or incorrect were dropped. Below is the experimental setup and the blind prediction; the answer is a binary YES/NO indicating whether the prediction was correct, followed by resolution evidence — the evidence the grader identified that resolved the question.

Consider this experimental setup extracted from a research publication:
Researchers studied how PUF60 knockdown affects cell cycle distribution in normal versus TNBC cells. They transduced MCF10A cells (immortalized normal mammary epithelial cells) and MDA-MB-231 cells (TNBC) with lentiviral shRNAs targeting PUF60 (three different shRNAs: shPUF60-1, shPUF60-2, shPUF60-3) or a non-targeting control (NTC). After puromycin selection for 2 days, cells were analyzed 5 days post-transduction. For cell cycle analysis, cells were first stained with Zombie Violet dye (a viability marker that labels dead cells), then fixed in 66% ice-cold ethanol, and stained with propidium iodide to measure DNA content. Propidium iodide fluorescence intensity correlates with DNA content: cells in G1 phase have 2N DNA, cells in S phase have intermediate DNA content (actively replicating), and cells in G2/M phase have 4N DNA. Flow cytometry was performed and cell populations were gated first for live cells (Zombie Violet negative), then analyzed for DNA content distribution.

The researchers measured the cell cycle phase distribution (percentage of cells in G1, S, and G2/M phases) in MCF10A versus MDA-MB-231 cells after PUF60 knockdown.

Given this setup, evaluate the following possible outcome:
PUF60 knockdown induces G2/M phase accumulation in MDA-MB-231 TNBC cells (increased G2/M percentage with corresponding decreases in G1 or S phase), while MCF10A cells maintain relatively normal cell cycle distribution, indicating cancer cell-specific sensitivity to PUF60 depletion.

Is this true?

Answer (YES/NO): NO